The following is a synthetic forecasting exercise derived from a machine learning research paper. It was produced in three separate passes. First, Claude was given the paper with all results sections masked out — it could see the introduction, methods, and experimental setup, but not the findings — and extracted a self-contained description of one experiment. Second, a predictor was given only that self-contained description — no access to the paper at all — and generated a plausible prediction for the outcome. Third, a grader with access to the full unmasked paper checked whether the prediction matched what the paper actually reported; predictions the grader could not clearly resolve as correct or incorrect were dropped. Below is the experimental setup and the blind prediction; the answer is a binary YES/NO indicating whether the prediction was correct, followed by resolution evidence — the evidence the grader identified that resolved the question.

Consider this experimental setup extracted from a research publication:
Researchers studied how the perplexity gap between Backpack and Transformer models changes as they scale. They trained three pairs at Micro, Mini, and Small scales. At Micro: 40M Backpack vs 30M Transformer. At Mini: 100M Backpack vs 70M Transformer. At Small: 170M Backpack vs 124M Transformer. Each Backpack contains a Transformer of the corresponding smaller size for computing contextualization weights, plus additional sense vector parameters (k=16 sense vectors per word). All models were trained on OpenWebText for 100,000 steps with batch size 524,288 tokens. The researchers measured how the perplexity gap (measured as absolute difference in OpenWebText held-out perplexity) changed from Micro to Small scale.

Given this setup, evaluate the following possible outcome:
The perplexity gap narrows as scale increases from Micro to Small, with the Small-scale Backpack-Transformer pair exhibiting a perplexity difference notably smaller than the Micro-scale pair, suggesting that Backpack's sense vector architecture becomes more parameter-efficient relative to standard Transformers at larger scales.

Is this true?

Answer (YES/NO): YES